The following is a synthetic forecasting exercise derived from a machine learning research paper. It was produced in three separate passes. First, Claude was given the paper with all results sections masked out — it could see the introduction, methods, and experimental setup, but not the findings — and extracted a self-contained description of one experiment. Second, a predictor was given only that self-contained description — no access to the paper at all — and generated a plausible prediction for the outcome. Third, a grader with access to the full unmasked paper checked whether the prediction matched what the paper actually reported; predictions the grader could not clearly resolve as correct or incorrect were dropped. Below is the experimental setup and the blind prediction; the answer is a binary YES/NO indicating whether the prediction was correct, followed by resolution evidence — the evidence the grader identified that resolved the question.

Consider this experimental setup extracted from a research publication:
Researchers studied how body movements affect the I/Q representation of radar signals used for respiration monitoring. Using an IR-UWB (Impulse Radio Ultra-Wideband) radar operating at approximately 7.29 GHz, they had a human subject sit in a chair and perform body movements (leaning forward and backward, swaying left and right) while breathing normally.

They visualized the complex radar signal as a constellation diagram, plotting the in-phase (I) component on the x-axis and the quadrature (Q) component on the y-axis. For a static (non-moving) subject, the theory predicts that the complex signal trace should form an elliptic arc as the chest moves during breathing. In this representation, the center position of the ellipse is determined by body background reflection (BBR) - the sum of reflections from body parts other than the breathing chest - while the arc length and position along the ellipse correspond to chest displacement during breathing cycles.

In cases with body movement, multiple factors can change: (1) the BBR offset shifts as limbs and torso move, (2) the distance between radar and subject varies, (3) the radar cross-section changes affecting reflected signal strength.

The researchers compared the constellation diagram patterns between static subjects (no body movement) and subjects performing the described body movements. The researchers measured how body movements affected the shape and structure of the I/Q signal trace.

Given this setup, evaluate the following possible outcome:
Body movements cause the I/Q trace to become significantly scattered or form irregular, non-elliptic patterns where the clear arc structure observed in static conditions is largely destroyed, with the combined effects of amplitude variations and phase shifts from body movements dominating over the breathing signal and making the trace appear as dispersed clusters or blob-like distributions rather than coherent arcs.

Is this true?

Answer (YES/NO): YES